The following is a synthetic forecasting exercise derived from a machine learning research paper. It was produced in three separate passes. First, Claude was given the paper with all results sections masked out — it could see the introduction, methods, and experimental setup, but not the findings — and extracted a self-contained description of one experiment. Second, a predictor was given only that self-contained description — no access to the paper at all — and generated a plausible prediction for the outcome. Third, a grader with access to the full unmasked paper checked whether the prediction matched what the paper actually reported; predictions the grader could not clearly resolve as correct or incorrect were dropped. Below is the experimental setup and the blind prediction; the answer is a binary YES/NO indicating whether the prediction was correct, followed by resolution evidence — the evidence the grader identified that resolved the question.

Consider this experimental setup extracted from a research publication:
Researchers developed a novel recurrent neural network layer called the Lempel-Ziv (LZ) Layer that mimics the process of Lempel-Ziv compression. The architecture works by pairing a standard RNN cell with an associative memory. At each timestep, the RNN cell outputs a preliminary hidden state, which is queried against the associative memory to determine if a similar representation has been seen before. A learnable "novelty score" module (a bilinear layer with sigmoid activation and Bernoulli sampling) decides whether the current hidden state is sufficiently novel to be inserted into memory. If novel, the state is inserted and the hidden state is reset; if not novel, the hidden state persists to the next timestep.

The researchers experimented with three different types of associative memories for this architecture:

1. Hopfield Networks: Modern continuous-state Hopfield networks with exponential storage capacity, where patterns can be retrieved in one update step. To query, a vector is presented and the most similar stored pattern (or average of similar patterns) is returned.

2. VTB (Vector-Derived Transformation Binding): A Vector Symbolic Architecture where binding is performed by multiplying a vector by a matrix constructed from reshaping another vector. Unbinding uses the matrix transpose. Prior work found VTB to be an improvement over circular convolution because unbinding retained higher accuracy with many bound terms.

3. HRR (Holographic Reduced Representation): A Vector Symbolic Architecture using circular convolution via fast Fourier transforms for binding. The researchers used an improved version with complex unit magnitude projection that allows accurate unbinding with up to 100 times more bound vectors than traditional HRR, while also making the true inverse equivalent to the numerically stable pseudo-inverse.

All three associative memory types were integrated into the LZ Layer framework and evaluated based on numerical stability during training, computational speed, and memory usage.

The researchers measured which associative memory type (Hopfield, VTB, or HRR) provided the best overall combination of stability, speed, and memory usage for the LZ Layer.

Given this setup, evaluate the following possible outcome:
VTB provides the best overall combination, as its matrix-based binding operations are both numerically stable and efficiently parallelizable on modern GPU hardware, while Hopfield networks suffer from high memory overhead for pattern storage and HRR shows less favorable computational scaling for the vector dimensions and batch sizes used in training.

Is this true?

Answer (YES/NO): NO